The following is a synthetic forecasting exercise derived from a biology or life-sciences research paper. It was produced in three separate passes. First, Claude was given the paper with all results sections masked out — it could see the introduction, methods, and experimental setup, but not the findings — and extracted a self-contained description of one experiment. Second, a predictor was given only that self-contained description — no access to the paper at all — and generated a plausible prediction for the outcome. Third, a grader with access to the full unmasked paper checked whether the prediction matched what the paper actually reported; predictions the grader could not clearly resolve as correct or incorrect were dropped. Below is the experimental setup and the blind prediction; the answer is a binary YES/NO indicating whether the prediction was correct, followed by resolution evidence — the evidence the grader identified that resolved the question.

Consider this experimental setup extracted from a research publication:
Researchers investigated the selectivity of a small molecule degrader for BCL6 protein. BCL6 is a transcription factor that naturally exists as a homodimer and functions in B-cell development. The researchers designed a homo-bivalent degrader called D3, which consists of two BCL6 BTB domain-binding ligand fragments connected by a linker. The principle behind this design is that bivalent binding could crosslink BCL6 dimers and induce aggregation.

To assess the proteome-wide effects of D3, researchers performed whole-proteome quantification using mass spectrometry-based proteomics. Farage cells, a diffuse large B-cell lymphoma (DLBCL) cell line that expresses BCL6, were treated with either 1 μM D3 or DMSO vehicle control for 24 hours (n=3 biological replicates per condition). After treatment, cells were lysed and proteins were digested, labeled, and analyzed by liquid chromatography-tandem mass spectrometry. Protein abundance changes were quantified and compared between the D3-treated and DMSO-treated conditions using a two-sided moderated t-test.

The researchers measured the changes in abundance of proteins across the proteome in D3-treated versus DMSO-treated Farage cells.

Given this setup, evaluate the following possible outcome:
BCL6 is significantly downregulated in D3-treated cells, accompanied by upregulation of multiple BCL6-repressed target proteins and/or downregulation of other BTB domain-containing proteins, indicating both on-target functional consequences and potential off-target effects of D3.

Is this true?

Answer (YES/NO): NO